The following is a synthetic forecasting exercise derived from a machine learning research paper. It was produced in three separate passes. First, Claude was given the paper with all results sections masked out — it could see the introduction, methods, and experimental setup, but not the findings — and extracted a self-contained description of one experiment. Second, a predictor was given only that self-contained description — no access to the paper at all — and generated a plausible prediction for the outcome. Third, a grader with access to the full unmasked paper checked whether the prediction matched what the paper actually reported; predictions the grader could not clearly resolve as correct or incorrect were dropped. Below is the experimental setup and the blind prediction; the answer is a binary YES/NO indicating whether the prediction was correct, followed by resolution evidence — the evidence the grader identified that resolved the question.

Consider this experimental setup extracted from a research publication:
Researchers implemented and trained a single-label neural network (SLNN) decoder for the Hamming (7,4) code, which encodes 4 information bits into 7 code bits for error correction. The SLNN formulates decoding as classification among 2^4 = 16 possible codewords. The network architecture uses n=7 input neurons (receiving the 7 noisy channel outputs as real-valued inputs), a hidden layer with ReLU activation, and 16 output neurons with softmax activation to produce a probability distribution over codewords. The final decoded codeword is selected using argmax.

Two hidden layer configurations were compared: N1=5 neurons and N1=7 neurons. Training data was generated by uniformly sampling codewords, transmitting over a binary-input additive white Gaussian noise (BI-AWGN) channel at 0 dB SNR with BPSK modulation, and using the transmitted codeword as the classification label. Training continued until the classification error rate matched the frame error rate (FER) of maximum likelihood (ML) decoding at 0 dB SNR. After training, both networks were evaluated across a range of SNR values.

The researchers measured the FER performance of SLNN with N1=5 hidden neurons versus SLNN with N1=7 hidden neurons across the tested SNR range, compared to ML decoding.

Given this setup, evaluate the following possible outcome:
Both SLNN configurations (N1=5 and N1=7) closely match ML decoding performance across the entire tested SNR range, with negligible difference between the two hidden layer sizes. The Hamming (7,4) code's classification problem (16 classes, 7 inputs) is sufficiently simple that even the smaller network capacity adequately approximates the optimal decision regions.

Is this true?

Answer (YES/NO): NO